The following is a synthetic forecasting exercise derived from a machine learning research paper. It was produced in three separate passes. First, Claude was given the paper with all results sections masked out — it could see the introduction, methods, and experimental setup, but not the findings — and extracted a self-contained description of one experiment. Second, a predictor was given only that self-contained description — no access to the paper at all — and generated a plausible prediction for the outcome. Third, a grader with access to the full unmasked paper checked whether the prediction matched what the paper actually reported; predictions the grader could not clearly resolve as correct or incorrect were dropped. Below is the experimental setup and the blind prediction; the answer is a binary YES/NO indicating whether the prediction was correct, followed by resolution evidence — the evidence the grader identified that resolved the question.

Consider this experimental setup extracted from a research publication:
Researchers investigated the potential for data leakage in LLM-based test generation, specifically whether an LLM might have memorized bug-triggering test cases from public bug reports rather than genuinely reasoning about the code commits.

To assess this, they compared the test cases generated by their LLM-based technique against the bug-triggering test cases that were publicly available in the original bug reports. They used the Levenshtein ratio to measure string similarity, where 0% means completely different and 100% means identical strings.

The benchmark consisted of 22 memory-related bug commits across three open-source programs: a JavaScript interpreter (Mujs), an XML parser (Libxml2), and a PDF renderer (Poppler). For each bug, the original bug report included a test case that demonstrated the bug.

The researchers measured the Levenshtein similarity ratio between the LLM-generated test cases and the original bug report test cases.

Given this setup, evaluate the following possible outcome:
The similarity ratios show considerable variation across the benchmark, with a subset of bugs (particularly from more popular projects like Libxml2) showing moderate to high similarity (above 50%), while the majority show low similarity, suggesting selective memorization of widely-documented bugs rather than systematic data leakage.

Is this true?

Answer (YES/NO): NO